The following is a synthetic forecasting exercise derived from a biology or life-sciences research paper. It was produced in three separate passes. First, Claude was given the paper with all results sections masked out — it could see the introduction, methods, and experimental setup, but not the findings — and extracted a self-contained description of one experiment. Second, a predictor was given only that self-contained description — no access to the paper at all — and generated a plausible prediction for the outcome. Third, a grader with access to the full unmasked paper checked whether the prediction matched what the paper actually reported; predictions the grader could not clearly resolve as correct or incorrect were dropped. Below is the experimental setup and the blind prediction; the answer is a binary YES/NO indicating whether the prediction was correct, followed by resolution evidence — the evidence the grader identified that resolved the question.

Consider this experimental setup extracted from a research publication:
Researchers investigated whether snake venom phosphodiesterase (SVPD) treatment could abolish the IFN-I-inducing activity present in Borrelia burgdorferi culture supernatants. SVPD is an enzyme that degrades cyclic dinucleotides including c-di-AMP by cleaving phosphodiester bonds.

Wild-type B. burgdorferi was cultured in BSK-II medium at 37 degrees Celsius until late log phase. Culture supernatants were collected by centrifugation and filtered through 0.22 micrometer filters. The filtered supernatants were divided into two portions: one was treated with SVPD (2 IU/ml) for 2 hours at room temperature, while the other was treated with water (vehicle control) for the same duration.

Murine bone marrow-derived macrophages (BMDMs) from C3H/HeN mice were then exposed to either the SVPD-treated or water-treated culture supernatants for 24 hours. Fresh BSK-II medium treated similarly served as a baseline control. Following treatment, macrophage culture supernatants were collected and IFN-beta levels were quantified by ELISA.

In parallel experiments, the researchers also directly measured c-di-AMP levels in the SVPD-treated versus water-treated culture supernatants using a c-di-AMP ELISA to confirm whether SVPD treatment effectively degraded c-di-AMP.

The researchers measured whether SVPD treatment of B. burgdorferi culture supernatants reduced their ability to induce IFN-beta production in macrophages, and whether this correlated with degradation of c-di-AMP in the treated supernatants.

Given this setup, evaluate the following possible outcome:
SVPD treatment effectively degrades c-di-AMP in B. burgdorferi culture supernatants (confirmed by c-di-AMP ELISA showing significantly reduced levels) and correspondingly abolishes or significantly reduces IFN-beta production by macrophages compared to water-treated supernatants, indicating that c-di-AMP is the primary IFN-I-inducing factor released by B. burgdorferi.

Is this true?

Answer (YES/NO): NO